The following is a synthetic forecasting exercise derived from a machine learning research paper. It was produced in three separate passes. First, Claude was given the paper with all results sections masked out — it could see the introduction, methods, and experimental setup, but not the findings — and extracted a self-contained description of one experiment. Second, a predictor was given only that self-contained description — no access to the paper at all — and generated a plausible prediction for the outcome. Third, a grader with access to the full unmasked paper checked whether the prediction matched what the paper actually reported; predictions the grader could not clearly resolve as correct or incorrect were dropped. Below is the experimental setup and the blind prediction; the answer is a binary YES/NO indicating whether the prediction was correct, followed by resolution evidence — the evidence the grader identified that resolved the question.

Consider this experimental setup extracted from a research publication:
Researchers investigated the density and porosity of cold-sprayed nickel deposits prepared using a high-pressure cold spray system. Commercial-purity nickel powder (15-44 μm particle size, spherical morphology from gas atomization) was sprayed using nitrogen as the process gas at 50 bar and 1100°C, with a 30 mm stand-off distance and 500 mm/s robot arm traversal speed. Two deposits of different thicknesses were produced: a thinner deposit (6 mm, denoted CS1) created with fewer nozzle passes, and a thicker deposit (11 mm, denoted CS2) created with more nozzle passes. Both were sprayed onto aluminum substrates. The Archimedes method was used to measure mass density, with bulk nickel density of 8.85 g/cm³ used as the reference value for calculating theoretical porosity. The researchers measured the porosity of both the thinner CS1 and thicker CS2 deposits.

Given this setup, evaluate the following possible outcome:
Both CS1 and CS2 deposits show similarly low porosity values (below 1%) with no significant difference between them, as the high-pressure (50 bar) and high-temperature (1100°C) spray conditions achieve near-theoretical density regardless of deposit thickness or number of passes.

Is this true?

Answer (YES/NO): NO